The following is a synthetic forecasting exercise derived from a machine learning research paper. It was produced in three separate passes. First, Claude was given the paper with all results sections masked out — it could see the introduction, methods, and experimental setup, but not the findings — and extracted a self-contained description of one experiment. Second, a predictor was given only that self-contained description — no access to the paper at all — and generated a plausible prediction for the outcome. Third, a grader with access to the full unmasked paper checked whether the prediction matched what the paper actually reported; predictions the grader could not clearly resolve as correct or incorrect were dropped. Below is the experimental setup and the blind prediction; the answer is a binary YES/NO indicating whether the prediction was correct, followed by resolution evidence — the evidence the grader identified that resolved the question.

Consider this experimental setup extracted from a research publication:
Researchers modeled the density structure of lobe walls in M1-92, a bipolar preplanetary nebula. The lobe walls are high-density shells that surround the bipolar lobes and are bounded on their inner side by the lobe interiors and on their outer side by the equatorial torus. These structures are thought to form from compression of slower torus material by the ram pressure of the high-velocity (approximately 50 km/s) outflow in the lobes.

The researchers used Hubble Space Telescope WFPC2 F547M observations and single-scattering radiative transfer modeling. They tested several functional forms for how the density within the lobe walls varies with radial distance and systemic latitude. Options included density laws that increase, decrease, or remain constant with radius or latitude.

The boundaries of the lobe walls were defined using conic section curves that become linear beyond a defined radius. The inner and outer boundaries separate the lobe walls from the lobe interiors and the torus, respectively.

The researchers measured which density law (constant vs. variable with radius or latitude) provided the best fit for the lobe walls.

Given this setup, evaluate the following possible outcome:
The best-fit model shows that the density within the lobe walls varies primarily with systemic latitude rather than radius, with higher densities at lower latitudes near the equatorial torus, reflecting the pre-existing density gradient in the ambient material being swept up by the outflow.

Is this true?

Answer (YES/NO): NO